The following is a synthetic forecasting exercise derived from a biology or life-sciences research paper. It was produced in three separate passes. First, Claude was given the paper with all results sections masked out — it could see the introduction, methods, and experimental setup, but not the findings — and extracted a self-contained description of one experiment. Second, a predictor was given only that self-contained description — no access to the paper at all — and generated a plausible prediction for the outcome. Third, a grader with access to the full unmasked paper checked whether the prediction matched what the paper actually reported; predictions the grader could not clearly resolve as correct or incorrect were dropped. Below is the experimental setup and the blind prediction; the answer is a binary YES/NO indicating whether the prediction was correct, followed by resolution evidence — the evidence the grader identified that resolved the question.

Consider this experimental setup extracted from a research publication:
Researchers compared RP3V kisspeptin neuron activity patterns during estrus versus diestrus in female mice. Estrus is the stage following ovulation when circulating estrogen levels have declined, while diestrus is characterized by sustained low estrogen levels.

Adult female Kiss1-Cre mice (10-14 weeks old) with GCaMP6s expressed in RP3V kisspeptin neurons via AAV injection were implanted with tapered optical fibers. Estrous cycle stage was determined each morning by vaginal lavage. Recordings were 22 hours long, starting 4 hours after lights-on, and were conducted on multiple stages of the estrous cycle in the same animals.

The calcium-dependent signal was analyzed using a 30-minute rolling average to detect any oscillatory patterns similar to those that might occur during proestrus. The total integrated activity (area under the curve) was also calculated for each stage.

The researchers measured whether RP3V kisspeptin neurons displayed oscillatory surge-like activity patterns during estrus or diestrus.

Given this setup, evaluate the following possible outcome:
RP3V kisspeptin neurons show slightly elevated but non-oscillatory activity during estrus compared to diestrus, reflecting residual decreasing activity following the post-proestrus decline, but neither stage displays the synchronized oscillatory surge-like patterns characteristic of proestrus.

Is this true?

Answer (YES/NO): NO